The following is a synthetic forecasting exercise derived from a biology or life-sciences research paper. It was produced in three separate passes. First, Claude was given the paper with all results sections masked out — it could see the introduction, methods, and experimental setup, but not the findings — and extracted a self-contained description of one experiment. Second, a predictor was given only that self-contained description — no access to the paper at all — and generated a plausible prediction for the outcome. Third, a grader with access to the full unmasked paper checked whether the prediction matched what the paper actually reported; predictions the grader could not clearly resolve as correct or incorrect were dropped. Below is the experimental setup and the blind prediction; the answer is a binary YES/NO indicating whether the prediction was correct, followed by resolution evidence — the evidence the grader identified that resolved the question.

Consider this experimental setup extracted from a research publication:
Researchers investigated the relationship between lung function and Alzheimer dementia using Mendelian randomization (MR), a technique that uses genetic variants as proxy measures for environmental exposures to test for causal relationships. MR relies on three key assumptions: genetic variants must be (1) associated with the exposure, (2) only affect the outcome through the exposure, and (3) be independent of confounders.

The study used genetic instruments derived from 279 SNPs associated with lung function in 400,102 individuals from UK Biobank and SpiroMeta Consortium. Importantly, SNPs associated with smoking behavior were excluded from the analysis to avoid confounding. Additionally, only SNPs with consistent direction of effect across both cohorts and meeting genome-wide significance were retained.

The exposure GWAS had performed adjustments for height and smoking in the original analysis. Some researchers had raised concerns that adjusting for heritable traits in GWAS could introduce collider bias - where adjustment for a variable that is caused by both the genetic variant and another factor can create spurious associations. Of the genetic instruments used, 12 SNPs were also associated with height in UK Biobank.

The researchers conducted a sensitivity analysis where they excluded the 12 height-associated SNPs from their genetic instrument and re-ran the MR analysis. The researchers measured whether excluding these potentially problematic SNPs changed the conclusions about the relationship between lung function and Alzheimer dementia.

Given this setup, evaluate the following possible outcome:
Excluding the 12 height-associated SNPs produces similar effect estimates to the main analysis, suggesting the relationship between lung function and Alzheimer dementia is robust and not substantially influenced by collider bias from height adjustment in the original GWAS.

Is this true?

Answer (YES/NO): YES